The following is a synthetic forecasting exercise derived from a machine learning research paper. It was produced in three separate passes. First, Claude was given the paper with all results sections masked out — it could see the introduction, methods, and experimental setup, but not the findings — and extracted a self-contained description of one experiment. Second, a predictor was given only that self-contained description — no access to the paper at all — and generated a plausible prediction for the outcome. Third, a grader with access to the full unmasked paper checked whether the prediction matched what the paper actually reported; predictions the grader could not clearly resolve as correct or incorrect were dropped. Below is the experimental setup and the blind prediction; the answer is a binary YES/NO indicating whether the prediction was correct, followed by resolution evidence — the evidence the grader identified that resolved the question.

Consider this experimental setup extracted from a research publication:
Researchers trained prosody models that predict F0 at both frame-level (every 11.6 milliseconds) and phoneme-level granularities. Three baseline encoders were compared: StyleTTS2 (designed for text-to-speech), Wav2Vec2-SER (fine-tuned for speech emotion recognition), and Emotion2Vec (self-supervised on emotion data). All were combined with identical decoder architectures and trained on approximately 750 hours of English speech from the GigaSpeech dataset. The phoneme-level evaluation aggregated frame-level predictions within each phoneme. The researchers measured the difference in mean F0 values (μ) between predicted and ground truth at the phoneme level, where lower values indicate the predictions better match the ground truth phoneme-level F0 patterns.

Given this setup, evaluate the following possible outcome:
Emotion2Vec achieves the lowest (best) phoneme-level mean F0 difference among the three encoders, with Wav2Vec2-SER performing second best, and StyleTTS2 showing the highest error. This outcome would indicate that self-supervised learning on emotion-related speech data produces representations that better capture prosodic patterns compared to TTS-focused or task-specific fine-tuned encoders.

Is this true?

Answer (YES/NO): NO